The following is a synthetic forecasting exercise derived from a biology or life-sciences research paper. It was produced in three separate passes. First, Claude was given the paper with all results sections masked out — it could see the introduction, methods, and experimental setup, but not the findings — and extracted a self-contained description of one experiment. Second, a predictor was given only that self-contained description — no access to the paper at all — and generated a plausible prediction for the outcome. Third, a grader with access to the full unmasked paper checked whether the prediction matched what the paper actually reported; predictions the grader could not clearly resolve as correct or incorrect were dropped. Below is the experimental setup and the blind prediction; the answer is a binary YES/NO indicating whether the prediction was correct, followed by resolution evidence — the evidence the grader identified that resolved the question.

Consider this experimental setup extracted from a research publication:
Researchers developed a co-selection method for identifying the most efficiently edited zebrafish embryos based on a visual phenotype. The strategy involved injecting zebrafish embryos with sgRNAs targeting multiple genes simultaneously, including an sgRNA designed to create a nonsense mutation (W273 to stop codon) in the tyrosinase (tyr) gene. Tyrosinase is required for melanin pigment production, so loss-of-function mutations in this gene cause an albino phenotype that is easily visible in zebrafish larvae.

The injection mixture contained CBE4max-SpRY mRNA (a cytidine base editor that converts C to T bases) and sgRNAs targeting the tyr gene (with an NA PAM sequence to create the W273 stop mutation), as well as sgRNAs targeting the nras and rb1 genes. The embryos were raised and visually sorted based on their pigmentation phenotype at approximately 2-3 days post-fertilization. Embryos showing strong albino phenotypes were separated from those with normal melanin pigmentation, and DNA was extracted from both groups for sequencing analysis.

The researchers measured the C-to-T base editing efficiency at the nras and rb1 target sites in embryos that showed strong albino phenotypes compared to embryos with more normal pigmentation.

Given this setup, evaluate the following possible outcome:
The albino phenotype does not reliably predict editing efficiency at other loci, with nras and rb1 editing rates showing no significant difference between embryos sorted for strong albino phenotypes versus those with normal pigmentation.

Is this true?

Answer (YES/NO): NO